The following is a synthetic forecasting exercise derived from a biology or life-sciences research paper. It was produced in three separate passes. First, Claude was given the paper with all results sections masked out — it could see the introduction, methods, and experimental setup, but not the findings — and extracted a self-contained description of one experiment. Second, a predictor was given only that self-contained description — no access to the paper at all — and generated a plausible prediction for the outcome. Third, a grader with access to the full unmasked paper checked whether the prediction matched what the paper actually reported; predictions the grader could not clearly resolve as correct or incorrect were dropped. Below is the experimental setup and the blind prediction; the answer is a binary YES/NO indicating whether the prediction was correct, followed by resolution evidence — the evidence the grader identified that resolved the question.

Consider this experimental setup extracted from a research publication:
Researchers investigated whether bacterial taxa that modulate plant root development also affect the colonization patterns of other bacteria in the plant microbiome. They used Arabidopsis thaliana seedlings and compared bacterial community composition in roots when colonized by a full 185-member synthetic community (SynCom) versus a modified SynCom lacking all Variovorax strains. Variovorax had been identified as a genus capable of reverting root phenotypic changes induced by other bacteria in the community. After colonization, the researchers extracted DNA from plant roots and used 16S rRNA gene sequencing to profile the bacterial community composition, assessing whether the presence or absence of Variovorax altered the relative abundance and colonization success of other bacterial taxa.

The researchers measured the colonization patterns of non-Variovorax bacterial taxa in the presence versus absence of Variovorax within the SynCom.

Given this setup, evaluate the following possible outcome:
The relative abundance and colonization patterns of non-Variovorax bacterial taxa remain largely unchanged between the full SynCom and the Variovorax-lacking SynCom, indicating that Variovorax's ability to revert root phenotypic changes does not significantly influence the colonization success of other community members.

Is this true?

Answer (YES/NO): YES